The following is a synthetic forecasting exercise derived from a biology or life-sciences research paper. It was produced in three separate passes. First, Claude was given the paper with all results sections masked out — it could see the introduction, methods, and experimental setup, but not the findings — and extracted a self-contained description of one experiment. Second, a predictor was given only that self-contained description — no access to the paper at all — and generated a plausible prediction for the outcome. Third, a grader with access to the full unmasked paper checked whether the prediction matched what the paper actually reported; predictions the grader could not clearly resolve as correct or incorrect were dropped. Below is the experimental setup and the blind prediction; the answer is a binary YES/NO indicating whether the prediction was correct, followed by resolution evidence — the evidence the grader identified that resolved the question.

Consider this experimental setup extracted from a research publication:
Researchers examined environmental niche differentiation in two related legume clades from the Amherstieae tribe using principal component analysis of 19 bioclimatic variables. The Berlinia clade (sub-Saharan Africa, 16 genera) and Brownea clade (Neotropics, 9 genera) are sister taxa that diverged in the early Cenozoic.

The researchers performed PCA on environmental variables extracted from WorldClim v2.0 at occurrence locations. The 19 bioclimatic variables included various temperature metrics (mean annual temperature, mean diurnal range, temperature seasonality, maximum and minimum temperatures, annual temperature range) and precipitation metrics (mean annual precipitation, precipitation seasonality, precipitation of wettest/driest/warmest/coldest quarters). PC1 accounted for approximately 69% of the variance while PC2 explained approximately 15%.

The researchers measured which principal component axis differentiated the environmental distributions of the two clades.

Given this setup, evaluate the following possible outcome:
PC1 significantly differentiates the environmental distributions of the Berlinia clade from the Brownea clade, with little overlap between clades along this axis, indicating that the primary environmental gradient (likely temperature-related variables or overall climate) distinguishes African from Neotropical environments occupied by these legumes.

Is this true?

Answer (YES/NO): NO